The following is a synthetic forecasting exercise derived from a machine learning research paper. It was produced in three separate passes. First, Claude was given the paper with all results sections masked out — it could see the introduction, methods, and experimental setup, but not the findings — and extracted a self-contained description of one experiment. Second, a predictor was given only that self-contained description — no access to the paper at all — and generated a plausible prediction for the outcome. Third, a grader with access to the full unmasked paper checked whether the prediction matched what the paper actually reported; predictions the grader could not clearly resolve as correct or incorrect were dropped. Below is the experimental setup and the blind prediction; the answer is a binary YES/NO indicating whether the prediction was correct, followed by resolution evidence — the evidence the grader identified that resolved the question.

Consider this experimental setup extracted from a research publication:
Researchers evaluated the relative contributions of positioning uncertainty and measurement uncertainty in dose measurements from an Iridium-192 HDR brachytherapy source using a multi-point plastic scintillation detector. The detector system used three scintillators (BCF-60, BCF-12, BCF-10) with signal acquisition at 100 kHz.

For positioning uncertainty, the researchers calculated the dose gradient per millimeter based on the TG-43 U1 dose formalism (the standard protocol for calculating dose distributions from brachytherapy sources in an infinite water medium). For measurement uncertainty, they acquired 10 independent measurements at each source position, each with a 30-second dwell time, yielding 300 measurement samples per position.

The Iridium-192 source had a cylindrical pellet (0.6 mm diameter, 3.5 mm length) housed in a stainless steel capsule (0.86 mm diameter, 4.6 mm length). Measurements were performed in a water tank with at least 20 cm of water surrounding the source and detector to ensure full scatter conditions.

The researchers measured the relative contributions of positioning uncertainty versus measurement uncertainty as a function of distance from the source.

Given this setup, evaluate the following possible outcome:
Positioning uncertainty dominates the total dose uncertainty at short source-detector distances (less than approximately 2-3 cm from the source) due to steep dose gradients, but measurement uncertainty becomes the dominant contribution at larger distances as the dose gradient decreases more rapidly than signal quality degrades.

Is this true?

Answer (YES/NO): NO